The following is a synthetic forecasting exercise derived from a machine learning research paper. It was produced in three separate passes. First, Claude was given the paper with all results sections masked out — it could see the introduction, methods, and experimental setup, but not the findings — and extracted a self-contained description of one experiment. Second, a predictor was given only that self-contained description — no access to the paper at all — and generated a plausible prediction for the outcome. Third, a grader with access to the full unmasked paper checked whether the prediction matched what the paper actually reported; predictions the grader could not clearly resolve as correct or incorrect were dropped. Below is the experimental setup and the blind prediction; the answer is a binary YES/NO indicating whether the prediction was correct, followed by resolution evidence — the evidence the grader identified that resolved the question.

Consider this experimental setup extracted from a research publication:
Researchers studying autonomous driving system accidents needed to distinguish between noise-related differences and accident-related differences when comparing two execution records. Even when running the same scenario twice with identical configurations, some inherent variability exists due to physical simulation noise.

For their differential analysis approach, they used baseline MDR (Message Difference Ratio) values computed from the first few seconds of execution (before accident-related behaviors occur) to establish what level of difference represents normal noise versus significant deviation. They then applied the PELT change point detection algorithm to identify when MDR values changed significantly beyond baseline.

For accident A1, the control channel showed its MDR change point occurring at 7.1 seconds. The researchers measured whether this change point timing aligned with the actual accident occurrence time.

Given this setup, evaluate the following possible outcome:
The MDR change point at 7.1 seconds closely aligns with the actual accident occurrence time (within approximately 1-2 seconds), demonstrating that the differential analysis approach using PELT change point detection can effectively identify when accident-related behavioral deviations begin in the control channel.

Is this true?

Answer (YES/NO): YES